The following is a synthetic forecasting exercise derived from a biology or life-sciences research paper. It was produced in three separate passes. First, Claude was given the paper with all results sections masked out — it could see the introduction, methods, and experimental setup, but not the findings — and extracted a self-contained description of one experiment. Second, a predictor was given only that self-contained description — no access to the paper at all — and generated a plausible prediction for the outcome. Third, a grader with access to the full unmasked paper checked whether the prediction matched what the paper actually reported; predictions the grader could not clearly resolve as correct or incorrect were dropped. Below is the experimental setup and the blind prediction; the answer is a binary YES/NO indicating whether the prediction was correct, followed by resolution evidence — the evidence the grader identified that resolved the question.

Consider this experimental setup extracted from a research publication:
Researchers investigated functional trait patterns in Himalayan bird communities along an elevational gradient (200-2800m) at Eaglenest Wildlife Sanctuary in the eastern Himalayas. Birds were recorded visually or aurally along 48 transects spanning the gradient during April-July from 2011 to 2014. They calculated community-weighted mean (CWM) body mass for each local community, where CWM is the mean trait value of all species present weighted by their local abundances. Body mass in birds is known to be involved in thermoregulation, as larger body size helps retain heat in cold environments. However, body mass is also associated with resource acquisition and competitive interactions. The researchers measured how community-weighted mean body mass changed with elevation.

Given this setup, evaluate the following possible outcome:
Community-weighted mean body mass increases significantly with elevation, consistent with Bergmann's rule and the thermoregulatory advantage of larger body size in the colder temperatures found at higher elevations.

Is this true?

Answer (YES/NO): NO